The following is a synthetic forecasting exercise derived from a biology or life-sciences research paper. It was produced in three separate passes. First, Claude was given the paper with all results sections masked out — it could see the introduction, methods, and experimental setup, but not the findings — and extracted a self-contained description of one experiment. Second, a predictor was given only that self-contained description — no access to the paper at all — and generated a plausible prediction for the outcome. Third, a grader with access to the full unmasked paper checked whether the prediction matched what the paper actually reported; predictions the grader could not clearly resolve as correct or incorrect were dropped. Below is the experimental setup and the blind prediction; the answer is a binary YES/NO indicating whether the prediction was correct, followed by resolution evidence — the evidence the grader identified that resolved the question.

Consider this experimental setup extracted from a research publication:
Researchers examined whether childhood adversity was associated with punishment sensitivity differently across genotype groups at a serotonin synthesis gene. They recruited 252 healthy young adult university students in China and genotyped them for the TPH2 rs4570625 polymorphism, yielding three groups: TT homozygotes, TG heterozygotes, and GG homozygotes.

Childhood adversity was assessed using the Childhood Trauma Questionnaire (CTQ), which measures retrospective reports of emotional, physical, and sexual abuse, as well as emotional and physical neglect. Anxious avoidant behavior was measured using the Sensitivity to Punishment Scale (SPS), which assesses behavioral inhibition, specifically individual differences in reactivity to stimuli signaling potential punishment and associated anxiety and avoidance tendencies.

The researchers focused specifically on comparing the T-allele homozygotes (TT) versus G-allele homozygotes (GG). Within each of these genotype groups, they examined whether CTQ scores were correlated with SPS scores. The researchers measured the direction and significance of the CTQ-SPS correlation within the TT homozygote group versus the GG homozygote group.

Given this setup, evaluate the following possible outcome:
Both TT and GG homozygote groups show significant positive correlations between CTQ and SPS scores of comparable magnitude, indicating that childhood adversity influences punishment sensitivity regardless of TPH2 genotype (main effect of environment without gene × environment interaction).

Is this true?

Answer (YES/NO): NO